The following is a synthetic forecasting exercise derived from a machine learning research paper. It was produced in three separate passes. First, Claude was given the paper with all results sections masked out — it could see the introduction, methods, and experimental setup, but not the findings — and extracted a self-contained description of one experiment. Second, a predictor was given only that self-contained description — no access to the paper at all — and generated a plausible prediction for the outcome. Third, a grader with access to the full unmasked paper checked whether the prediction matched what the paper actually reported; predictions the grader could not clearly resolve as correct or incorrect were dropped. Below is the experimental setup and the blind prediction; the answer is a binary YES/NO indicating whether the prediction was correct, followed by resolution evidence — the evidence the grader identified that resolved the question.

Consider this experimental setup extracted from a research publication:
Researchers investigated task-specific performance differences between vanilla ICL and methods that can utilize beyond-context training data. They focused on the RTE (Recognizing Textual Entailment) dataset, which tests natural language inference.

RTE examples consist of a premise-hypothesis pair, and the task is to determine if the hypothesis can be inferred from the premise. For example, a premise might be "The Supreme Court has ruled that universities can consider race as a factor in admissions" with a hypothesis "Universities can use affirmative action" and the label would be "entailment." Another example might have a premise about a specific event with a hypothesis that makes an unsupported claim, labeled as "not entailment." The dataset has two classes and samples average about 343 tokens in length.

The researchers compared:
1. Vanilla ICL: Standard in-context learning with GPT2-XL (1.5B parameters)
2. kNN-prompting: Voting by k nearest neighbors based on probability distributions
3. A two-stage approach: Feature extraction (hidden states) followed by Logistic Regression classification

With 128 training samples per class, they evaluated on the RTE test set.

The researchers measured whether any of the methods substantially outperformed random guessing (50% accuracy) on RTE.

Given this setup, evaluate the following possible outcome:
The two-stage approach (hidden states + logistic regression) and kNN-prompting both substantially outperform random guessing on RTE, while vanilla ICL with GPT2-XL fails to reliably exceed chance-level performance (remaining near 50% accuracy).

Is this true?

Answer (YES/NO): NO